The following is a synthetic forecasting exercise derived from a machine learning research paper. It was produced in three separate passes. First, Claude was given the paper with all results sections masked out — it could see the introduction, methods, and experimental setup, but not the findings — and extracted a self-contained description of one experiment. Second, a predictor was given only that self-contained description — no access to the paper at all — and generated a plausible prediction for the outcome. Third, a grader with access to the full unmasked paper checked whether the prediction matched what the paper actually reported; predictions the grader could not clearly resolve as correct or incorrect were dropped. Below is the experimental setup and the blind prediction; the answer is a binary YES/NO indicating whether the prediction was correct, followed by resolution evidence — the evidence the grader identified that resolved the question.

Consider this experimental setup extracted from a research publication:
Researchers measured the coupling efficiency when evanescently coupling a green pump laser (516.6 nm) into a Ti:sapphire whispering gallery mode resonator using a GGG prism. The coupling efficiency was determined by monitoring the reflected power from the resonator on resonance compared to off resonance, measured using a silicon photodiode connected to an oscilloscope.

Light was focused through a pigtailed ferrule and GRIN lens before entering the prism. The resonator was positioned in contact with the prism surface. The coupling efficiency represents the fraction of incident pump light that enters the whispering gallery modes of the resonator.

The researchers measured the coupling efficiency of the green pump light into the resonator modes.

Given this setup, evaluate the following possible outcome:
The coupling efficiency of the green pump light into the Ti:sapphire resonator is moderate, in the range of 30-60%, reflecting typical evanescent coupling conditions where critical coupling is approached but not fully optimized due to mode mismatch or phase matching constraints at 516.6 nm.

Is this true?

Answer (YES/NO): NO